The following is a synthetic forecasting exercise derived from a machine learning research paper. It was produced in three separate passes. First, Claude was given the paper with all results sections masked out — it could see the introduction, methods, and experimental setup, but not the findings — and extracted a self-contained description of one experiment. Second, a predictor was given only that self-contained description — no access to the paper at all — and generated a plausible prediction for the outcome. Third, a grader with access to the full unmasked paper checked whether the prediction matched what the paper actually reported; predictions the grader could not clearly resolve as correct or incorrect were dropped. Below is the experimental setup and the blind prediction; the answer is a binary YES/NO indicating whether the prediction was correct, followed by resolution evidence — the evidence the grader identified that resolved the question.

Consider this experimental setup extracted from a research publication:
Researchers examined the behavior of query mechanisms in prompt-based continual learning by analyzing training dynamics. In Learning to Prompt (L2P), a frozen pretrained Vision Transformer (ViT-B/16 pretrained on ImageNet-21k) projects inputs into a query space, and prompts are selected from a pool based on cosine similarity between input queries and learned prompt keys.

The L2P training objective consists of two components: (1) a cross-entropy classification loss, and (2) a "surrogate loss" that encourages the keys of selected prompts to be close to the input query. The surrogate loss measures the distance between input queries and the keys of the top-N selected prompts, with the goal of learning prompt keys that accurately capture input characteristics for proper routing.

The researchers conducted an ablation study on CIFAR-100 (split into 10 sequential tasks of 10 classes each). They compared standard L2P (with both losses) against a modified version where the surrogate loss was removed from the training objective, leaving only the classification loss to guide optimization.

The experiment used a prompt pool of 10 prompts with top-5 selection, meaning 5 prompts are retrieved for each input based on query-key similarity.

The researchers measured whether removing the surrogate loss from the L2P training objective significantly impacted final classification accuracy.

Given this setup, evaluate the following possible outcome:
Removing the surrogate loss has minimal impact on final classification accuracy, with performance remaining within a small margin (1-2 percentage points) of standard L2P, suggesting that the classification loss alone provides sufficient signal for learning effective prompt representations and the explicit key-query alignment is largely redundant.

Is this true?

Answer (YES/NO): YES